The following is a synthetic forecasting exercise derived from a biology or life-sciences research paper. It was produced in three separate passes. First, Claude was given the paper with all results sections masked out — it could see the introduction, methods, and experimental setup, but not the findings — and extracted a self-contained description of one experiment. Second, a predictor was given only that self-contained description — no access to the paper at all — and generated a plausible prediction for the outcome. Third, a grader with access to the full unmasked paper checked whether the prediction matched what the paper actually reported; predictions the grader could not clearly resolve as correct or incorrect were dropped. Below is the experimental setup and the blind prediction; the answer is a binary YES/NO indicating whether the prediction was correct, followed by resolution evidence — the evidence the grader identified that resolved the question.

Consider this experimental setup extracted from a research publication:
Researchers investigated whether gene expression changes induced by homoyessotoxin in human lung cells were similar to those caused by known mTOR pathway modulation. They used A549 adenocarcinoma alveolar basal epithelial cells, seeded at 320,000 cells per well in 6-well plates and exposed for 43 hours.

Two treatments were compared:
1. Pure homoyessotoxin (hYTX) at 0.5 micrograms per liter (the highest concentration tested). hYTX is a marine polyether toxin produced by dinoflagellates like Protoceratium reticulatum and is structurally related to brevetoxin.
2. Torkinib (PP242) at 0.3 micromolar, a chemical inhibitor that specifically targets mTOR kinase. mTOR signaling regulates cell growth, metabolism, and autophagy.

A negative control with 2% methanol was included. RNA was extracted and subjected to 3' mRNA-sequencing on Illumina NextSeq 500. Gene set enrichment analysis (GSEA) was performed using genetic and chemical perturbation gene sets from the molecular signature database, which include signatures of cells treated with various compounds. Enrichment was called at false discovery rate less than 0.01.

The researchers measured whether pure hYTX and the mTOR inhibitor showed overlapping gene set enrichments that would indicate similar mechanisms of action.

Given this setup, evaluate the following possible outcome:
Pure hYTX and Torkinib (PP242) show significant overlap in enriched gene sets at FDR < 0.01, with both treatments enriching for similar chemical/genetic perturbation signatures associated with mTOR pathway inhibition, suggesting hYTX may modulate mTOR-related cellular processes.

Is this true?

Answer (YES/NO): NO